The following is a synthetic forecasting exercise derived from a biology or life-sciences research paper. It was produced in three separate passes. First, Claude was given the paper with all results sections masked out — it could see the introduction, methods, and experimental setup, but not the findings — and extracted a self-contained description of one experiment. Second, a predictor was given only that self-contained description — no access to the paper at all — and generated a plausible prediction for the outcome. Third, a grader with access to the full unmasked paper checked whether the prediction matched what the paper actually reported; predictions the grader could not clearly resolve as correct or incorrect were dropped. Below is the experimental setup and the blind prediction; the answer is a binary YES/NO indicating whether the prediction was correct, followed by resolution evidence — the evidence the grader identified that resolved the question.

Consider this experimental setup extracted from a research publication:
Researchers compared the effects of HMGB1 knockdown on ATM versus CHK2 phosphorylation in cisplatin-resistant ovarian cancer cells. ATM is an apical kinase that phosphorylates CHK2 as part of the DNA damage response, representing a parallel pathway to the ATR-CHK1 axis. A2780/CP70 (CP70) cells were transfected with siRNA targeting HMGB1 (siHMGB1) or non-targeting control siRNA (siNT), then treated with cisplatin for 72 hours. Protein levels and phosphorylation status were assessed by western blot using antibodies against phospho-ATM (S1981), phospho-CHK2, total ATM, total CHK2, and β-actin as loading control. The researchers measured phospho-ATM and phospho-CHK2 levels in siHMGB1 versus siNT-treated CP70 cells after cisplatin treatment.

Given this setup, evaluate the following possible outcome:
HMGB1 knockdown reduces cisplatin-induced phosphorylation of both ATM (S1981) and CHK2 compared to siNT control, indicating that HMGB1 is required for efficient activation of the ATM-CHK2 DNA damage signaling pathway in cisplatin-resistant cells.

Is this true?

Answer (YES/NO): NO